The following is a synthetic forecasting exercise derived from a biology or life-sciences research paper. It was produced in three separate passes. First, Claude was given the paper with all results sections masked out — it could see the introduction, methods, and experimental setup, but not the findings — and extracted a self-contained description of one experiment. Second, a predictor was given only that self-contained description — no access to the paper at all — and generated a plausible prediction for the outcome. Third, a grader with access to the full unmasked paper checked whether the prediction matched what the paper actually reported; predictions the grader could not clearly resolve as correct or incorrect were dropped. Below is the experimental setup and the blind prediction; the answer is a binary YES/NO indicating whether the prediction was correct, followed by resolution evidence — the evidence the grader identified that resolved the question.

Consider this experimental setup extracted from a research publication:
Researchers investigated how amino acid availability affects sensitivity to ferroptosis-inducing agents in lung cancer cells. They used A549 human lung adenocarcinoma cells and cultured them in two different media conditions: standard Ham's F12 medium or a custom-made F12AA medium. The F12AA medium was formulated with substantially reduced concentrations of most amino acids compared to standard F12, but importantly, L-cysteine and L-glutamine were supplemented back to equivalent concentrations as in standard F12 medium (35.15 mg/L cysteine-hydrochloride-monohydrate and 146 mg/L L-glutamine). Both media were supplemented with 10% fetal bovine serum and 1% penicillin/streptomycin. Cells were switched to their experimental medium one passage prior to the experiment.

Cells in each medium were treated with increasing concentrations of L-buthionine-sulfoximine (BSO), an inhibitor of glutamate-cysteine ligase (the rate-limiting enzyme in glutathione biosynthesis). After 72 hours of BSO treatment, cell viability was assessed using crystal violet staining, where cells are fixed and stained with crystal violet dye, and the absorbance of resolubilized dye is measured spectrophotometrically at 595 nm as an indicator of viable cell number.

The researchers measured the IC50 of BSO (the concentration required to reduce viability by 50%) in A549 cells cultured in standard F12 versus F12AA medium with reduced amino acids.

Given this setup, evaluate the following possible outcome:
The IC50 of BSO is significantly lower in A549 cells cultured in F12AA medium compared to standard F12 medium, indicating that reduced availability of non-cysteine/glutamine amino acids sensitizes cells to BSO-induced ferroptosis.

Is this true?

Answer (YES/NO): NO